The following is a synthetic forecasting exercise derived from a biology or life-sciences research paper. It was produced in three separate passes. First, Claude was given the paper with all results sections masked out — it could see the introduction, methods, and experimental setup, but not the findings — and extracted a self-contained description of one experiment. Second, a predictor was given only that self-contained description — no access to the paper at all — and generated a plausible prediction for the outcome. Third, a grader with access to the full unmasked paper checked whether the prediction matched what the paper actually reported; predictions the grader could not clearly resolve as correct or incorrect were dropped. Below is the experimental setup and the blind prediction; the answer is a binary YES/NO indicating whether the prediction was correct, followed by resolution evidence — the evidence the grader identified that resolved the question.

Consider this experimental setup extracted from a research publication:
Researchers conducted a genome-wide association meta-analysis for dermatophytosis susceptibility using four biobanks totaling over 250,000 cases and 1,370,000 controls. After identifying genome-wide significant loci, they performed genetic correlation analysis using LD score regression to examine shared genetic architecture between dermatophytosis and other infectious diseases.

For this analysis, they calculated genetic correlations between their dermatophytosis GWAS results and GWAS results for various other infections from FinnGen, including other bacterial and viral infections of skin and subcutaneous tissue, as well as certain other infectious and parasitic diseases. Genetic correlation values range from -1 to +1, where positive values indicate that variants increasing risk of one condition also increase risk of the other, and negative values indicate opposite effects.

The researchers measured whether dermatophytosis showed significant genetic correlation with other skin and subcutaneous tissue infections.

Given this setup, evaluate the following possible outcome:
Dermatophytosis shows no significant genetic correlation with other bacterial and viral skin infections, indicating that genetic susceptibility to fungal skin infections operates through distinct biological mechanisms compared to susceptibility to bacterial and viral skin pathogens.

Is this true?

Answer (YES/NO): NO